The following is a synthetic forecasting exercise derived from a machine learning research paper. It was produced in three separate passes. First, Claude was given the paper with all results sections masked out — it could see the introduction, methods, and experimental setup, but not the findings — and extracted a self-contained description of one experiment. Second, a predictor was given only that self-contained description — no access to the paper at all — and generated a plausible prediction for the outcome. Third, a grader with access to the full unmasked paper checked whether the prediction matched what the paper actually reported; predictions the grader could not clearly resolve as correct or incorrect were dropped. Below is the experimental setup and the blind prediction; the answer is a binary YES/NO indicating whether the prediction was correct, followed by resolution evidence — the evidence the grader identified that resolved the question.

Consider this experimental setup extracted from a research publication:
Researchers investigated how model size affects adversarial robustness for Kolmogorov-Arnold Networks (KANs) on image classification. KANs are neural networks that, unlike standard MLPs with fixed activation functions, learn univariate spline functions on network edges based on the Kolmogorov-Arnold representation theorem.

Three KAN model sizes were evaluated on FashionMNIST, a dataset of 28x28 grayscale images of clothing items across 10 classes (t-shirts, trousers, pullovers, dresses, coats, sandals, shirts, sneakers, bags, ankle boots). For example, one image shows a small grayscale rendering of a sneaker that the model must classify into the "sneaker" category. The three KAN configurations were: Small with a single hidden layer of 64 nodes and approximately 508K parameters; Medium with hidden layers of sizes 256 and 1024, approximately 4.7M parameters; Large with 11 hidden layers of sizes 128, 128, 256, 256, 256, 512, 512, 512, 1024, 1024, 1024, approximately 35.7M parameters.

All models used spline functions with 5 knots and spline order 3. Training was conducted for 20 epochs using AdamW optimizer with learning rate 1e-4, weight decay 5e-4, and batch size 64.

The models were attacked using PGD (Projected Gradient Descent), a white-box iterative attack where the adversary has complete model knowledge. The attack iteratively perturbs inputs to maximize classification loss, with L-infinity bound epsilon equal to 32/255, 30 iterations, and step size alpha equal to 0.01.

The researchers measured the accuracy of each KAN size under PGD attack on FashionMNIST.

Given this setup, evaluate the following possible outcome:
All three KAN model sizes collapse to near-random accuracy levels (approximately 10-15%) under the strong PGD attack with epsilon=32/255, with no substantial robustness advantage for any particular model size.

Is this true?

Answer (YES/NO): NO